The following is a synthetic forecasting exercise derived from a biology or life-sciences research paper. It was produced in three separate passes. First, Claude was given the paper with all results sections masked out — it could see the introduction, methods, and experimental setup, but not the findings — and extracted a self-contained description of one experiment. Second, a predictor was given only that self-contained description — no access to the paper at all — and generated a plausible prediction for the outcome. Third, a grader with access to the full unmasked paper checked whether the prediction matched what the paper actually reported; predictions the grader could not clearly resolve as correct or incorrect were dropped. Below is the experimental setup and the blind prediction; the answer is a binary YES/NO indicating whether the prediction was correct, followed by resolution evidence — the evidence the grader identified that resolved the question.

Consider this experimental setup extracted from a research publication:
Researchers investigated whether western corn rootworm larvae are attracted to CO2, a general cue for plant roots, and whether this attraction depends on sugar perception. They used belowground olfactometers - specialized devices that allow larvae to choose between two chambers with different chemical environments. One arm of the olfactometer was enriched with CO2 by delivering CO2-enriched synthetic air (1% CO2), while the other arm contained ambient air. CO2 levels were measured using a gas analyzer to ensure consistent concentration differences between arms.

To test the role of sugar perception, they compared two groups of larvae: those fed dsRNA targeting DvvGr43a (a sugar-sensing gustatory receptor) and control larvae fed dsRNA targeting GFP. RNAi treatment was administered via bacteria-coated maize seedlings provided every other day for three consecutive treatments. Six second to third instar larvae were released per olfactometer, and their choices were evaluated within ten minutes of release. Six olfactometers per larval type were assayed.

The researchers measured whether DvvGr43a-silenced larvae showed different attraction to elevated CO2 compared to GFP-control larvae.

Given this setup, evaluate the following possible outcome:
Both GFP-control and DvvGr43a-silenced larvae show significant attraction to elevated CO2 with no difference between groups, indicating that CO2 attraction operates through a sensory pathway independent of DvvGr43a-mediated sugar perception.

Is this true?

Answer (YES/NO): YES